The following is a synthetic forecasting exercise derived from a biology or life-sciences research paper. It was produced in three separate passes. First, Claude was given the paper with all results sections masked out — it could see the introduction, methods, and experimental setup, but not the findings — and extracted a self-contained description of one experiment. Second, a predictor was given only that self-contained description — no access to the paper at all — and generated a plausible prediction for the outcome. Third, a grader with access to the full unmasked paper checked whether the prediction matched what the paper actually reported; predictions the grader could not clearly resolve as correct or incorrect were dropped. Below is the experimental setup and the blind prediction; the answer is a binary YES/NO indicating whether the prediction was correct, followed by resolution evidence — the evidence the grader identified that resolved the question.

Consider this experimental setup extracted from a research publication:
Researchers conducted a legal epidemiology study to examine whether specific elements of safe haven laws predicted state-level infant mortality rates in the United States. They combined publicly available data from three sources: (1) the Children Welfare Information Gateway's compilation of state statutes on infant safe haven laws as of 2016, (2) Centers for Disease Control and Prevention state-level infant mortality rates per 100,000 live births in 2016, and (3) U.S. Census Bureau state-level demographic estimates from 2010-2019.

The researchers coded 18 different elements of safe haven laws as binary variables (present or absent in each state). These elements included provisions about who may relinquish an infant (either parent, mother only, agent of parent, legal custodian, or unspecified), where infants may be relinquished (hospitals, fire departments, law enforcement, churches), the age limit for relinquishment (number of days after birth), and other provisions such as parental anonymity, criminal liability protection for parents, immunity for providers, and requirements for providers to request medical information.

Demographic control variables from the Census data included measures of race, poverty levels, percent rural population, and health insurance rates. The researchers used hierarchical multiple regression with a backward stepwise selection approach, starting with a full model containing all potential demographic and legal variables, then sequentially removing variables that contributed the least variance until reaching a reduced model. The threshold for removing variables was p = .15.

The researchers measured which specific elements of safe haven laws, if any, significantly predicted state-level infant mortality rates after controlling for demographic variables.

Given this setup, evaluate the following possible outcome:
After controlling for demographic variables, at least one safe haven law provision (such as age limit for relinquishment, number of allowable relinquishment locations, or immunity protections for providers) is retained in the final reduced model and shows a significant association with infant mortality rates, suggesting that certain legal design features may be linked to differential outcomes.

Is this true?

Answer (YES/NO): YES